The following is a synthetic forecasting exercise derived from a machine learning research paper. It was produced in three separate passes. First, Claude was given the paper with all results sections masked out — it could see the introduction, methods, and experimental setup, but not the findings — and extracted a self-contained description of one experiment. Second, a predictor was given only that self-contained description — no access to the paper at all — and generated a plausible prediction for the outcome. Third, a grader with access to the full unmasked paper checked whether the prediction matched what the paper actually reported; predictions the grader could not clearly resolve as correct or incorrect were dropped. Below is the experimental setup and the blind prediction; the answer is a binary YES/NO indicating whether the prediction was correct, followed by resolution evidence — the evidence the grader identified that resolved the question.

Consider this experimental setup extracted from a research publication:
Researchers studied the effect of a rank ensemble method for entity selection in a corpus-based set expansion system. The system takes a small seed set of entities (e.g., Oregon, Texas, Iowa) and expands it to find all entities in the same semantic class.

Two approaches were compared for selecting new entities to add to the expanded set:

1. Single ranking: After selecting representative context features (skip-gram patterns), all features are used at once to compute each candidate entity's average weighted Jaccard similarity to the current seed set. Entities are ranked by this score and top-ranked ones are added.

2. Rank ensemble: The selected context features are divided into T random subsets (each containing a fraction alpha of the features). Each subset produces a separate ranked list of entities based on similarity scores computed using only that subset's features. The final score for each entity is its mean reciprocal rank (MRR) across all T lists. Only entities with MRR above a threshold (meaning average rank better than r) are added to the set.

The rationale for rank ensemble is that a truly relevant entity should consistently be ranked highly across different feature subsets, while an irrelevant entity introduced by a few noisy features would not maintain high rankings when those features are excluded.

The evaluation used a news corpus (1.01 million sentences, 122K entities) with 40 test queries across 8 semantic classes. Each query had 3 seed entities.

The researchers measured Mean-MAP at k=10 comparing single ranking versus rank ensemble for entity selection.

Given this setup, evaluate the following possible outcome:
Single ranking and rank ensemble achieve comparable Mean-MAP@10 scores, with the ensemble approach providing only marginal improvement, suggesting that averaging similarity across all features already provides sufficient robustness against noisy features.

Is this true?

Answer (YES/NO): NO